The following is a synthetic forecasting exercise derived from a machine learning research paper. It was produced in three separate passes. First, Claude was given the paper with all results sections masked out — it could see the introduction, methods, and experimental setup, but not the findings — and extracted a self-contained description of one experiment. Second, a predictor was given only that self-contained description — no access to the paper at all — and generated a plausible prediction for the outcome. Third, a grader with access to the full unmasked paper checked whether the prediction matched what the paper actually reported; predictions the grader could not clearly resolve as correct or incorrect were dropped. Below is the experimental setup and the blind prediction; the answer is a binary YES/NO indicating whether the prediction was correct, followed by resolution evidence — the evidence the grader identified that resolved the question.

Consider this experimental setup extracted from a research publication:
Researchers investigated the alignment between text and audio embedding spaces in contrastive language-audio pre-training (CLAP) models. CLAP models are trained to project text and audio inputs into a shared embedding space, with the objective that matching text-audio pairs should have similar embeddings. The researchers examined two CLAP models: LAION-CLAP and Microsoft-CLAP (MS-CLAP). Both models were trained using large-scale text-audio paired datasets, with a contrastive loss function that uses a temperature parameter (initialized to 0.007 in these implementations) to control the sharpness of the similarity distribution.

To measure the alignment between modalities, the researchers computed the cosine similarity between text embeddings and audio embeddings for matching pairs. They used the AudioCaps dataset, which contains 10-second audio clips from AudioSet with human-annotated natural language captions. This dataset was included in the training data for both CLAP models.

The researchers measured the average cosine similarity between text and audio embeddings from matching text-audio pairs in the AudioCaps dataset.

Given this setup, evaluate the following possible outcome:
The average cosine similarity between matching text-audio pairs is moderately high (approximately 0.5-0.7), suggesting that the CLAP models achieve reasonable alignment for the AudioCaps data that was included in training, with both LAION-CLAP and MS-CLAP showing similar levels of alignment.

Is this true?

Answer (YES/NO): NO